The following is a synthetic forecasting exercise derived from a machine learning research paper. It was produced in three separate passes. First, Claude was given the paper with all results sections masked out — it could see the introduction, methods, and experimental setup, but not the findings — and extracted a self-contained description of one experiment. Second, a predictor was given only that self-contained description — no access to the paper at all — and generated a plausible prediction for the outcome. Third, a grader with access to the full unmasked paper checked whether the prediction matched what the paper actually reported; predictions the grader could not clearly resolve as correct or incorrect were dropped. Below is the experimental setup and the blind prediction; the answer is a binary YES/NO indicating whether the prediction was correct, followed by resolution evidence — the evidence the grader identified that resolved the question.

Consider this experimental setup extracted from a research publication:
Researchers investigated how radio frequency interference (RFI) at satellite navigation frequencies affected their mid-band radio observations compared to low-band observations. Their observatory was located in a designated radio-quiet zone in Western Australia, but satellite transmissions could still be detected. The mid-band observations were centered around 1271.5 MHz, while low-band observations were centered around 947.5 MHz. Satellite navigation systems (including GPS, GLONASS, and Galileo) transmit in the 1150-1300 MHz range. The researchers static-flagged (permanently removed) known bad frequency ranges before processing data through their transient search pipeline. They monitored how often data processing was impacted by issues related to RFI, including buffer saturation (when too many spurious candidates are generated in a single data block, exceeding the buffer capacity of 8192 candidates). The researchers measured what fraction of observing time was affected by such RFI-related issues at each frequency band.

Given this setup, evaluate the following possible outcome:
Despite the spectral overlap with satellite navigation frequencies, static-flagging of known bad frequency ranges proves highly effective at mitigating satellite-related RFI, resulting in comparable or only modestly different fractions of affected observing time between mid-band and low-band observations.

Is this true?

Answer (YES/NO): NO